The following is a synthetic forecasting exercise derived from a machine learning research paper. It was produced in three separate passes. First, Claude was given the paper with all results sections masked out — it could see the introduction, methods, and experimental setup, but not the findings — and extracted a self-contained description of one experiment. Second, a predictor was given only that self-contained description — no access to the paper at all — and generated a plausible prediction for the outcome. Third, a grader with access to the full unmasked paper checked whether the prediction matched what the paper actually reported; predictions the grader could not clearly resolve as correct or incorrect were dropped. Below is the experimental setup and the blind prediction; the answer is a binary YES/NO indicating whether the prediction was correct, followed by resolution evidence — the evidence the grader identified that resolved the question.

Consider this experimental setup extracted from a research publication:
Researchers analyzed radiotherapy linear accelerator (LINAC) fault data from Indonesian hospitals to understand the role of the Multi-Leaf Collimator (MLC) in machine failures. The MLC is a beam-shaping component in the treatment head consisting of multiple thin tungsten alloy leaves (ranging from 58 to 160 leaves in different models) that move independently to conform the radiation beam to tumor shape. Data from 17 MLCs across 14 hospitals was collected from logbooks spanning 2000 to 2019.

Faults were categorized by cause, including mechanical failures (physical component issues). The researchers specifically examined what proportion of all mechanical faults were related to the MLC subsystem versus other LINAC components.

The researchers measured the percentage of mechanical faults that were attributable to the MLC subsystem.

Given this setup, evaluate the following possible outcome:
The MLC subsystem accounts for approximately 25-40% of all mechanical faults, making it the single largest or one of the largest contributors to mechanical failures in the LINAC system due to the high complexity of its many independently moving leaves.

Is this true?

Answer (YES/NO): NO